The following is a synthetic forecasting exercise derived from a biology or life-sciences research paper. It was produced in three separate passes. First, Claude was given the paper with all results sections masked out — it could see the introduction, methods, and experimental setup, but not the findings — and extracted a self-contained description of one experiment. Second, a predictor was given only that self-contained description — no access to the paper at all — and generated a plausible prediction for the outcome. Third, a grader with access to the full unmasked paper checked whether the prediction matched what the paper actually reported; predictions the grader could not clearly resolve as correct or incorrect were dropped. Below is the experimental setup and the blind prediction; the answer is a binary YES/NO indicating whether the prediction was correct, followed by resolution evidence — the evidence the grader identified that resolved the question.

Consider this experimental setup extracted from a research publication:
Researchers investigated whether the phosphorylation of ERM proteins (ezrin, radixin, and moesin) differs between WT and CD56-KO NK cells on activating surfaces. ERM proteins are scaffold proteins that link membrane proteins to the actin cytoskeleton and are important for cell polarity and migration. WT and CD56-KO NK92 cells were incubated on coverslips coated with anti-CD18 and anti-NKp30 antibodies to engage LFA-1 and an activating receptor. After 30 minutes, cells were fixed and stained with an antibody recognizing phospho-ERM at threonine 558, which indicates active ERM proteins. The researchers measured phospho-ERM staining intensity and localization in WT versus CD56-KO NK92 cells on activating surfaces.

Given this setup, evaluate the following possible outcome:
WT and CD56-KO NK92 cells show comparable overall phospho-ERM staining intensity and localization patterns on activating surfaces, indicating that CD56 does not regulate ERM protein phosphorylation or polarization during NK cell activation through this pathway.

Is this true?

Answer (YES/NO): NO